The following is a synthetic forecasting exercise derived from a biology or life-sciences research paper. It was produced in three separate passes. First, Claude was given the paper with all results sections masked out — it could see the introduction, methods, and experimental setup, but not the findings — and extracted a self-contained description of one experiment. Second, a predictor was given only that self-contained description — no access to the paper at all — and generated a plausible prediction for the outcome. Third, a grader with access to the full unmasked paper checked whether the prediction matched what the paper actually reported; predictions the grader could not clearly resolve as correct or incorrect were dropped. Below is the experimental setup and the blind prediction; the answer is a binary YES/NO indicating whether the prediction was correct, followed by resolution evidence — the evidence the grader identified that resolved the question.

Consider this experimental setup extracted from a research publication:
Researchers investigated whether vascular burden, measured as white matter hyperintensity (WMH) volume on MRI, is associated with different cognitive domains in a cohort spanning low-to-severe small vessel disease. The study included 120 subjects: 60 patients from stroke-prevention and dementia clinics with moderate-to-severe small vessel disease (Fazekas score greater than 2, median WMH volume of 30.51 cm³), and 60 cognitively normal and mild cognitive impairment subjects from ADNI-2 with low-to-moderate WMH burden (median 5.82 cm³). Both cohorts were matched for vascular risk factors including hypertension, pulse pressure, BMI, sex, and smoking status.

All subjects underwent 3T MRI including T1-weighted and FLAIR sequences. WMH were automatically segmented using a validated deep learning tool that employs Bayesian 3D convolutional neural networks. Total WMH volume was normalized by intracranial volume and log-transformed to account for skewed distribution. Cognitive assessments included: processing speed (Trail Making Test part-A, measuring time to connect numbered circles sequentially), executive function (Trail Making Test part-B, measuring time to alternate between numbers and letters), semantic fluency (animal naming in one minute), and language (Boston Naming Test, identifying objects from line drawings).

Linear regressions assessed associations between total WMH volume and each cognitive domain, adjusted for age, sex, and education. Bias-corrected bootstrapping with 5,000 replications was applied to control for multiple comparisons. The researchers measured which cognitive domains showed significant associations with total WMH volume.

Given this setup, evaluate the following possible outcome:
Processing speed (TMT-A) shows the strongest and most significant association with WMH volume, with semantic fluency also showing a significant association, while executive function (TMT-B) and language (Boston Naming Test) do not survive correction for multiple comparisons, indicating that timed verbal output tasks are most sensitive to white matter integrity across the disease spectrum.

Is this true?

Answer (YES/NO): NO